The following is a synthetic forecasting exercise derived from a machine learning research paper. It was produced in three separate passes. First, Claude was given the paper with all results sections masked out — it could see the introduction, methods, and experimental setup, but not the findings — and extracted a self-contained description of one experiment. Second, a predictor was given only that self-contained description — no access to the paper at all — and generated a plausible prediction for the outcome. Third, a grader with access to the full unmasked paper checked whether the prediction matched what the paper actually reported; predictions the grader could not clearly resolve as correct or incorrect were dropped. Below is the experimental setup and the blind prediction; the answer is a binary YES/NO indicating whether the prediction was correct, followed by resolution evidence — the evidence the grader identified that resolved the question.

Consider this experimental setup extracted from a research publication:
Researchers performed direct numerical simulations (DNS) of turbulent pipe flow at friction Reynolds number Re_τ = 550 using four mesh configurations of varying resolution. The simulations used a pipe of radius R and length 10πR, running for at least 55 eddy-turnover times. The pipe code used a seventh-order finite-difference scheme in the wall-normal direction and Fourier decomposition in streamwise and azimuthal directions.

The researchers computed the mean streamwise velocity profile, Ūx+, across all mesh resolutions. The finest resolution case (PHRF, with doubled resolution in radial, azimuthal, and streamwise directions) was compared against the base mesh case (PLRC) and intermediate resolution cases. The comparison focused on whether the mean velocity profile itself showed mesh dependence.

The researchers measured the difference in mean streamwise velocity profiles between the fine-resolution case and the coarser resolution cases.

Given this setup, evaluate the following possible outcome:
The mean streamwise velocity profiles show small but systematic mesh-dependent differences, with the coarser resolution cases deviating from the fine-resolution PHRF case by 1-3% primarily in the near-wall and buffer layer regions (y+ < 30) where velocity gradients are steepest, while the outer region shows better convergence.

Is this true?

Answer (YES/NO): NO